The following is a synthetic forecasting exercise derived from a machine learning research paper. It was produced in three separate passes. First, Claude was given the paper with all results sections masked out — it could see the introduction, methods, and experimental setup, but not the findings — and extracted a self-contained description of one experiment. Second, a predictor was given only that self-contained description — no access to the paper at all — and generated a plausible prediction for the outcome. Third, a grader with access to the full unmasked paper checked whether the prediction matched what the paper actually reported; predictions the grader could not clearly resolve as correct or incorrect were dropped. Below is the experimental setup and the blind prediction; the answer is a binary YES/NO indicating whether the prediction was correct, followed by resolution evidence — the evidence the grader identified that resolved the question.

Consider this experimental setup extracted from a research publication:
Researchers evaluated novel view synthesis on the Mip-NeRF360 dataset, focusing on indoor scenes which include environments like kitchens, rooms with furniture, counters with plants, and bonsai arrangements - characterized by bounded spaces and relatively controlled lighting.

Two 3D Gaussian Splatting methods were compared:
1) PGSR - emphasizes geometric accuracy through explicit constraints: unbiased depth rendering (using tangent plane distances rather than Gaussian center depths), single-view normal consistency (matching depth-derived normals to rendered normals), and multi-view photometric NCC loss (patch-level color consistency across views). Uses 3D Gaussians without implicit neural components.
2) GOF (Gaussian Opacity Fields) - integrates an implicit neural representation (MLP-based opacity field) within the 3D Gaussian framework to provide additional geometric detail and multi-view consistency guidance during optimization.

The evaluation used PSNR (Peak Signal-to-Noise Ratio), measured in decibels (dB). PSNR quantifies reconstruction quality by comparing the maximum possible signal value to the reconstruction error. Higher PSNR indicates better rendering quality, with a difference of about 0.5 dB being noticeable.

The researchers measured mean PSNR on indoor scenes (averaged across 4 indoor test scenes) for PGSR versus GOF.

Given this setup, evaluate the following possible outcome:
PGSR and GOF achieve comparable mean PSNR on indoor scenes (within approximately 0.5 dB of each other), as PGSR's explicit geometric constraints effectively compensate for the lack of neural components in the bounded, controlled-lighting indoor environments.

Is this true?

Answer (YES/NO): NO